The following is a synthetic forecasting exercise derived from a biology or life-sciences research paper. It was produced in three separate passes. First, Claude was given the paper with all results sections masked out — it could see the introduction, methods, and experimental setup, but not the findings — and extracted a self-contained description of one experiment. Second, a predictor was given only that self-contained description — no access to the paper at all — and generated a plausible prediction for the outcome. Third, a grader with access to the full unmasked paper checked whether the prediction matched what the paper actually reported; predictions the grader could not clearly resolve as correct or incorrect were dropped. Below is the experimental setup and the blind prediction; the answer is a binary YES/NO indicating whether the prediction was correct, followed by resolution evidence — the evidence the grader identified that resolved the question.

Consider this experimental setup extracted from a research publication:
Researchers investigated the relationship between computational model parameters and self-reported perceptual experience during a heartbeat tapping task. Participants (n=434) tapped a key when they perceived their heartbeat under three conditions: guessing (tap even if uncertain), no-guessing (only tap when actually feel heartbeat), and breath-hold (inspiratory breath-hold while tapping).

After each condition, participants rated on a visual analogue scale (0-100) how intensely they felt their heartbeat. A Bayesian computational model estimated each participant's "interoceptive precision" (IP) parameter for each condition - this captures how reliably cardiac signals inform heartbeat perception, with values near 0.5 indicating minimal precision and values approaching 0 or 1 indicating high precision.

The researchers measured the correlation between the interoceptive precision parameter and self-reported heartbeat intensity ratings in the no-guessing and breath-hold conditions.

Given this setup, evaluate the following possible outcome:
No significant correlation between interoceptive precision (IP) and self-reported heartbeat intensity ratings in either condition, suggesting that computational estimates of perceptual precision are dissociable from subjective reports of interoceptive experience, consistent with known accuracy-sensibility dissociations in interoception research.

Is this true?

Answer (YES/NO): NO